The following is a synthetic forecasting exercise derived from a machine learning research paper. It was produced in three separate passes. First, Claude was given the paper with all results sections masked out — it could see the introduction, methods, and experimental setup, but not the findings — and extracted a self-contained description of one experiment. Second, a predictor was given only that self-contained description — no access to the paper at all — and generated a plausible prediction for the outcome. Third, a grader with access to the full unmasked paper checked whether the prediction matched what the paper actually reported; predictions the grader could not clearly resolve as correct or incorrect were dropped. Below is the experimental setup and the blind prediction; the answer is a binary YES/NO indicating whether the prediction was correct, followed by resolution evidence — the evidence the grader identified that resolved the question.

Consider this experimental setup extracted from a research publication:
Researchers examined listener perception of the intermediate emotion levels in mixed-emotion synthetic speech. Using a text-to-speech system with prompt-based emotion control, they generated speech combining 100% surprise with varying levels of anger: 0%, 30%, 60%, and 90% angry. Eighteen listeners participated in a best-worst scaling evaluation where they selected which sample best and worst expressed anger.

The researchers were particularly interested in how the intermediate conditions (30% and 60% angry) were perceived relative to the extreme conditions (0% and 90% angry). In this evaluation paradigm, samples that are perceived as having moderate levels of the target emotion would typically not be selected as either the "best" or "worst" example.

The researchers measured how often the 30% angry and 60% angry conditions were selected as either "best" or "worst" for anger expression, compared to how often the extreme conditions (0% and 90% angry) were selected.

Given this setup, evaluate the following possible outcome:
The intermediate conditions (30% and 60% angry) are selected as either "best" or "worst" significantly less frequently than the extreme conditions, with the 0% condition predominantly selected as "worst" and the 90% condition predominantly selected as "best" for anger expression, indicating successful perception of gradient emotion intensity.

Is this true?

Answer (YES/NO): YES